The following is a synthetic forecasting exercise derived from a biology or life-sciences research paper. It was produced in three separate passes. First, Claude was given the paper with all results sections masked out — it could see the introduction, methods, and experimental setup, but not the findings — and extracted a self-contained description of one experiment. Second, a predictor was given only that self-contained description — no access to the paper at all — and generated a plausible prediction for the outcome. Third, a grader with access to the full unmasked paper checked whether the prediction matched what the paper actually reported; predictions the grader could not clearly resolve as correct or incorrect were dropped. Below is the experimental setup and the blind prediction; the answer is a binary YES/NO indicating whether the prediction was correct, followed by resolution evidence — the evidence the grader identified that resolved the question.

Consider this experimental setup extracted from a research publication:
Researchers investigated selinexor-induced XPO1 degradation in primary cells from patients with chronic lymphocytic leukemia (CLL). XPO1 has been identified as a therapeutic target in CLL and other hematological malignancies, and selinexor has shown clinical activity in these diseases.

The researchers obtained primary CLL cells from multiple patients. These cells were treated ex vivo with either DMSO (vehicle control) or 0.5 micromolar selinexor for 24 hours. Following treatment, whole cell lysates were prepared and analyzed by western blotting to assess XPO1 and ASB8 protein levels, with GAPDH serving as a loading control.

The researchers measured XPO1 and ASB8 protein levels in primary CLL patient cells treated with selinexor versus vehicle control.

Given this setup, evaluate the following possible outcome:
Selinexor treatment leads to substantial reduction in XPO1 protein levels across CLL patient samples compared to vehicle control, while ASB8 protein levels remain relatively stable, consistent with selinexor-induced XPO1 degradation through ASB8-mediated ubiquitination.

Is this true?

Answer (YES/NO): NO